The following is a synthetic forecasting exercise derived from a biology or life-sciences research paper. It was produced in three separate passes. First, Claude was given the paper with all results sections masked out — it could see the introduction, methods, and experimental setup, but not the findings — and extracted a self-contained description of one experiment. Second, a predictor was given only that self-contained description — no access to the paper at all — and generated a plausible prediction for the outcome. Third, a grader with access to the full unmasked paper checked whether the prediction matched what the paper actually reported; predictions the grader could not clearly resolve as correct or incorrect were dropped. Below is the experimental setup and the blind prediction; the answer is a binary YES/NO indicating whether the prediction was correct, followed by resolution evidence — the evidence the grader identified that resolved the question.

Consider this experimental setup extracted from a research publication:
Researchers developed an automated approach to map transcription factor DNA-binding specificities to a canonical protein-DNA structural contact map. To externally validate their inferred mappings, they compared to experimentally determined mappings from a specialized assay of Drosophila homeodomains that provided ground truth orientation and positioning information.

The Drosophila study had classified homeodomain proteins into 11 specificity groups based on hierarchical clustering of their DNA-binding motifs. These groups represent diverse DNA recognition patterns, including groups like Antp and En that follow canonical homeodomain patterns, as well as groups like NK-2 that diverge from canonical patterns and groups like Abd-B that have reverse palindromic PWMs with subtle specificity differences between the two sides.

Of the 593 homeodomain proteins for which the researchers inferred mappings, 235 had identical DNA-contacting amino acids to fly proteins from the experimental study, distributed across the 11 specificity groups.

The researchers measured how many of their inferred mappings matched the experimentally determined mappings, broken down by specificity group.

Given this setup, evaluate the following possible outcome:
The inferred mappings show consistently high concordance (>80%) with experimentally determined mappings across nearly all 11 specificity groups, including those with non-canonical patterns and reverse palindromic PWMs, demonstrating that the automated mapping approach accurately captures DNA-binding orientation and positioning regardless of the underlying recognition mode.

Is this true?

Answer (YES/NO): YES